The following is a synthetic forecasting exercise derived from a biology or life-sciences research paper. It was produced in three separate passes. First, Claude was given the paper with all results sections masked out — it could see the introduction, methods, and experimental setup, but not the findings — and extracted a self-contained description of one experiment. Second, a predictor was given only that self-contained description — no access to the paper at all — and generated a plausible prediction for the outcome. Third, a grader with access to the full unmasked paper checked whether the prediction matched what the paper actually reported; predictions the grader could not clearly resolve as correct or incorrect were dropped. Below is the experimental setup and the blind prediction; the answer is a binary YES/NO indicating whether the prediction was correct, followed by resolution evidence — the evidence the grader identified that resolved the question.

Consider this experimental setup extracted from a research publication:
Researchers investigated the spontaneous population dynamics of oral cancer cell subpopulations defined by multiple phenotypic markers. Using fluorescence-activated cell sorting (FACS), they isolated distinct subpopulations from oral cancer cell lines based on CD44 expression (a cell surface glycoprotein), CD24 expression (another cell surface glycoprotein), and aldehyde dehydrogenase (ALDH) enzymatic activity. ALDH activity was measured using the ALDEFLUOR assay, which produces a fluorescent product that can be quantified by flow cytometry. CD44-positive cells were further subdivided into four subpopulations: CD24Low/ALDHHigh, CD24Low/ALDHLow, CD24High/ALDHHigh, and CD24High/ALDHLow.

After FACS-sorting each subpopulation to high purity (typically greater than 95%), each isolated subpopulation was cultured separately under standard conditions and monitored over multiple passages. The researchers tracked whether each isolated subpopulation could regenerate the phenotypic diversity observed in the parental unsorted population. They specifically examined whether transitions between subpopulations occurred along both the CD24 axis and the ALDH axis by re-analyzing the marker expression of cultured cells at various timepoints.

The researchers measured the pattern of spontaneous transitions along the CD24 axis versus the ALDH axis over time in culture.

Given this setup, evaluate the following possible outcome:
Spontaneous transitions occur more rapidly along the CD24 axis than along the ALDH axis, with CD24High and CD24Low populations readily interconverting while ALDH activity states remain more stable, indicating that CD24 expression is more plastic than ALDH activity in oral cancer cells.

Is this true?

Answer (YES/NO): NO